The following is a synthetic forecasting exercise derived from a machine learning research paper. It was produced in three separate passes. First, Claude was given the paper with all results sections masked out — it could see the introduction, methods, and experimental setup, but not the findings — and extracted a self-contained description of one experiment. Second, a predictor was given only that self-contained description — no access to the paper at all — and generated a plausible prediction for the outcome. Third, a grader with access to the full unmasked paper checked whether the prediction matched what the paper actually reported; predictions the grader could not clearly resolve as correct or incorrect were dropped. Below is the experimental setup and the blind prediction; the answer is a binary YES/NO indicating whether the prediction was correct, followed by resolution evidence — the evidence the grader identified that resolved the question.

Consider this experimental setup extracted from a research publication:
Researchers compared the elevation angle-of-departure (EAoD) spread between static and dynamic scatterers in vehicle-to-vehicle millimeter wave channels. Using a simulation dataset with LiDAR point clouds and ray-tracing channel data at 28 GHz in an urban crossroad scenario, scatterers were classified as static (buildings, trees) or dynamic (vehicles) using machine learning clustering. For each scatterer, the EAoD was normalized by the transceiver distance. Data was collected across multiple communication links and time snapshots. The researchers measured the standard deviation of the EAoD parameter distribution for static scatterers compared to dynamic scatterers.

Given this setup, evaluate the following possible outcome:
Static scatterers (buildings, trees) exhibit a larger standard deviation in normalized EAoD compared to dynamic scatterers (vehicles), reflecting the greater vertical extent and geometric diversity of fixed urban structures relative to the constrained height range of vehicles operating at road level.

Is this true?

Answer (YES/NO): NO